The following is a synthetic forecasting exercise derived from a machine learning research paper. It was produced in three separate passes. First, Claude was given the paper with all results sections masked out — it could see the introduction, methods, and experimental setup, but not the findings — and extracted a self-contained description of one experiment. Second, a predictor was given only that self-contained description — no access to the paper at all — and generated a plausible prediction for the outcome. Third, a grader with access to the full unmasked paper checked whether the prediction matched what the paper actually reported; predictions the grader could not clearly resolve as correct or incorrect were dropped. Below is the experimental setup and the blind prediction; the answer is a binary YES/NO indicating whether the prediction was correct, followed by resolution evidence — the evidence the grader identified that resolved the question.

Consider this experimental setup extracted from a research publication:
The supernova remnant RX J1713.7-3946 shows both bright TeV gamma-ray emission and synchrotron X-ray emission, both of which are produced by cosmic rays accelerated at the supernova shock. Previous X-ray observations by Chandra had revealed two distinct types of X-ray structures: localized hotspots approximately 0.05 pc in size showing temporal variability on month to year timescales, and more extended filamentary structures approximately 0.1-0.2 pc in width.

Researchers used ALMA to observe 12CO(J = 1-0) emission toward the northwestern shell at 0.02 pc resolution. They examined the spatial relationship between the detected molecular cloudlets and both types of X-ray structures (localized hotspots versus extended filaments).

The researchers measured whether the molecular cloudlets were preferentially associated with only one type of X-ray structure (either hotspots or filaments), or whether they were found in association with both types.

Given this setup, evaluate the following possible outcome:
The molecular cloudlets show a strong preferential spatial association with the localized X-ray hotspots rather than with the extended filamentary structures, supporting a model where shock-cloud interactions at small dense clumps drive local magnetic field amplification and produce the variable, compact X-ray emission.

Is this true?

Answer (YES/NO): NO